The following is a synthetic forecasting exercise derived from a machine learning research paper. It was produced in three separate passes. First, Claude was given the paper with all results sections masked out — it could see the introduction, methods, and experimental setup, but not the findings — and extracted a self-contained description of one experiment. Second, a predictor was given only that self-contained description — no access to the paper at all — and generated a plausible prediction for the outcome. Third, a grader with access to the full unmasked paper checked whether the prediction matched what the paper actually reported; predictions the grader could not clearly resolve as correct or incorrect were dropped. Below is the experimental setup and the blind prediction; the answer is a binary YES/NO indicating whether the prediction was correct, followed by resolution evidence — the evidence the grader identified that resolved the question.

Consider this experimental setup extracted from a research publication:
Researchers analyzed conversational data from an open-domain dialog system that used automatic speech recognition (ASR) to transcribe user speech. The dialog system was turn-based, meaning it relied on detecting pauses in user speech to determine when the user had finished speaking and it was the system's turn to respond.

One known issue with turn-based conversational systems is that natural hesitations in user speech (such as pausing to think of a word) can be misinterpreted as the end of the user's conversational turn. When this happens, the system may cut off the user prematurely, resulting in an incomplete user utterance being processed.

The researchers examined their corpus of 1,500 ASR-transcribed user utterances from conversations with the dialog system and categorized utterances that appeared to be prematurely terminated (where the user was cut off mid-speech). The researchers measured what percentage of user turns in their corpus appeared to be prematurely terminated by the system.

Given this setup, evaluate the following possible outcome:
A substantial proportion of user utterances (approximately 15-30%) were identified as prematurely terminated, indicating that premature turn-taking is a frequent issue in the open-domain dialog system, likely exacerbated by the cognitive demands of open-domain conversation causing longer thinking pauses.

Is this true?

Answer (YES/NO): NO